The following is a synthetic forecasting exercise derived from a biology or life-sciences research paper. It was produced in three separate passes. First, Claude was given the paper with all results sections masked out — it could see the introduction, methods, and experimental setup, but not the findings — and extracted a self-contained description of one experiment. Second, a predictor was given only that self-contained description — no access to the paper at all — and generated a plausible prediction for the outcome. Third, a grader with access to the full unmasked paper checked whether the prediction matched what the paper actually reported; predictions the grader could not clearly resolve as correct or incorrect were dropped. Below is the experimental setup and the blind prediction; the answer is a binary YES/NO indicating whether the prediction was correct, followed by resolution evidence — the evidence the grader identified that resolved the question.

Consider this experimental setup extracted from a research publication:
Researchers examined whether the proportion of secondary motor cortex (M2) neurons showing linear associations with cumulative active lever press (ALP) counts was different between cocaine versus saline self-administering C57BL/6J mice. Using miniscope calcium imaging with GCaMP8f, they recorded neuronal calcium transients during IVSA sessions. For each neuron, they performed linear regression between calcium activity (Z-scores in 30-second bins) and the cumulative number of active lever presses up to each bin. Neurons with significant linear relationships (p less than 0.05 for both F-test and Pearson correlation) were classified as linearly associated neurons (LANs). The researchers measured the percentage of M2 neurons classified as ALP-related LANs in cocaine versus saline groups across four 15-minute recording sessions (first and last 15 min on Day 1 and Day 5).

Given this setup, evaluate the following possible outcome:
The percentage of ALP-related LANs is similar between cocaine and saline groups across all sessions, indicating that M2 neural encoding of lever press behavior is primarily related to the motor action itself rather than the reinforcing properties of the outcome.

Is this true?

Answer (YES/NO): NO